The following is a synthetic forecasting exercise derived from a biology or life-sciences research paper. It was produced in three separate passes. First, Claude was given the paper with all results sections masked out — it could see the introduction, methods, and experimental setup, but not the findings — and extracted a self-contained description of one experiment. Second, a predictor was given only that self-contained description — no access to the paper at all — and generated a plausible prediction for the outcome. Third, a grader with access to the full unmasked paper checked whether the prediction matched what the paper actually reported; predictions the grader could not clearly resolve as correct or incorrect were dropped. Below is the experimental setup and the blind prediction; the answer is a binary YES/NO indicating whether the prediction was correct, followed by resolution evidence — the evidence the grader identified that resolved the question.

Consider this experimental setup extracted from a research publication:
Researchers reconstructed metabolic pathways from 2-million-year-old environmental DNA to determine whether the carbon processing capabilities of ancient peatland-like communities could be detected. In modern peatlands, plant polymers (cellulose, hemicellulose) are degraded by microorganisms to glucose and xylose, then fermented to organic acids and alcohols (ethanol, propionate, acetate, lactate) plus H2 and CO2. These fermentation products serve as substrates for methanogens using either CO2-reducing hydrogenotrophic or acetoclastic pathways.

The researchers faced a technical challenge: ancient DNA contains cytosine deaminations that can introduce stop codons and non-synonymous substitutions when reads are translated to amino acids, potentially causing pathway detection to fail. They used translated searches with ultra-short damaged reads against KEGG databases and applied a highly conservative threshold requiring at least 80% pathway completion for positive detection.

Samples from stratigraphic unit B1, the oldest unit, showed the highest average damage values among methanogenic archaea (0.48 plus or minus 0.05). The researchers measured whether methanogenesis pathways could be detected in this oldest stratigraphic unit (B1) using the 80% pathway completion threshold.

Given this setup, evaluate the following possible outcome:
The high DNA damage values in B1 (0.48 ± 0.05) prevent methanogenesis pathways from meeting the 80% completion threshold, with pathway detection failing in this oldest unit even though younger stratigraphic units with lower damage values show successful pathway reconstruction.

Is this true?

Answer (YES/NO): YES